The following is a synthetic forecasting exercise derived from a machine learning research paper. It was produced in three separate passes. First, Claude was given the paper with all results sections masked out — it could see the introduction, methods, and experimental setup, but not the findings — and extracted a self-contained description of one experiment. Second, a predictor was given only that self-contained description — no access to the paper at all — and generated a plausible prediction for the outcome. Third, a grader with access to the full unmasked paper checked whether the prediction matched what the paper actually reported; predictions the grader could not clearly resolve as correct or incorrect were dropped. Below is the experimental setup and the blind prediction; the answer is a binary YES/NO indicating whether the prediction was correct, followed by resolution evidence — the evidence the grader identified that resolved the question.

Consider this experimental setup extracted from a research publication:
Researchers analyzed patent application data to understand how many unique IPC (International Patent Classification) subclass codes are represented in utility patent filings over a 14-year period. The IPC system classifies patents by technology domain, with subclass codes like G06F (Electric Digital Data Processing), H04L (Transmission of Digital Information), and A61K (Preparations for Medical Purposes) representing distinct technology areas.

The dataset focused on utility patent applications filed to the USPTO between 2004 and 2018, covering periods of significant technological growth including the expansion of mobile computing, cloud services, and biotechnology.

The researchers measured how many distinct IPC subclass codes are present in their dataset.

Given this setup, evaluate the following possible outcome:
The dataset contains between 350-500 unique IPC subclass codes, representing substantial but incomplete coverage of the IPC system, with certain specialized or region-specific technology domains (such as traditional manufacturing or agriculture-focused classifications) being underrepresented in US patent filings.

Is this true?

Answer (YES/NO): NO